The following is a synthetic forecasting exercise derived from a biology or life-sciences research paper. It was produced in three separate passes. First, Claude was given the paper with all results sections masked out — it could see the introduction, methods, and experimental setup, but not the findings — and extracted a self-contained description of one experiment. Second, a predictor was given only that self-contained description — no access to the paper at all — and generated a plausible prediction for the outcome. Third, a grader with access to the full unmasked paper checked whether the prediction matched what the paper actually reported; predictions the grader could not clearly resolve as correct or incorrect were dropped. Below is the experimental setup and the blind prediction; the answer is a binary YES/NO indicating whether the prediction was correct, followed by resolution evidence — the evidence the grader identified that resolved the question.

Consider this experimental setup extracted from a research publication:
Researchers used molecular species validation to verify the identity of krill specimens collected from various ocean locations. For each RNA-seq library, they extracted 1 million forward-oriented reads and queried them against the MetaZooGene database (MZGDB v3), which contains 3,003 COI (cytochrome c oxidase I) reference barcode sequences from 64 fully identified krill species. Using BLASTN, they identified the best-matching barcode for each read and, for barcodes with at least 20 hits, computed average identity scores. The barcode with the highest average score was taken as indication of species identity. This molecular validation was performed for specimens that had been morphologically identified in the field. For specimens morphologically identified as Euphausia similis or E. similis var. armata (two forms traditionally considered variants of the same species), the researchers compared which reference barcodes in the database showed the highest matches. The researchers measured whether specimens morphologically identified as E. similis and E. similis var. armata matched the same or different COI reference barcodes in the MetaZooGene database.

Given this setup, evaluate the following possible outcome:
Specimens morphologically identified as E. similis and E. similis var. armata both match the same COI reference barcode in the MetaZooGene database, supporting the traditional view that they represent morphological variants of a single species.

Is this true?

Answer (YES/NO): NO